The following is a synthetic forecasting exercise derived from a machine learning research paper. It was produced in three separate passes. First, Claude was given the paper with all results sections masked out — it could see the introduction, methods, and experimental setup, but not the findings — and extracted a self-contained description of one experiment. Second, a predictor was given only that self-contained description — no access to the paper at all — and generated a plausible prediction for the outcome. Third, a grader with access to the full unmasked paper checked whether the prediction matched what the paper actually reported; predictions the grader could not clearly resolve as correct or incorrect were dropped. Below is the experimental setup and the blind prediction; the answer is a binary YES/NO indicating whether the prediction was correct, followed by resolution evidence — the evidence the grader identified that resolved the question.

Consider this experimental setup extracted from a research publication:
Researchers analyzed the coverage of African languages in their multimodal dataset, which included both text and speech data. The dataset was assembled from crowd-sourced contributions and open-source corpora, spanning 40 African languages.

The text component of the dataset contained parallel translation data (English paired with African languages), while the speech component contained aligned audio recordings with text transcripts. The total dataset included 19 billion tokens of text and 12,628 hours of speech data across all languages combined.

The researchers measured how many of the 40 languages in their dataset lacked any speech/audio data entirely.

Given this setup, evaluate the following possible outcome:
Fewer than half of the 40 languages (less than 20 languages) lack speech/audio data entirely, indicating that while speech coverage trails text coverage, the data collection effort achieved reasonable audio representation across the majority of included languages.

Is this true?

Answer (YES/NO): YES